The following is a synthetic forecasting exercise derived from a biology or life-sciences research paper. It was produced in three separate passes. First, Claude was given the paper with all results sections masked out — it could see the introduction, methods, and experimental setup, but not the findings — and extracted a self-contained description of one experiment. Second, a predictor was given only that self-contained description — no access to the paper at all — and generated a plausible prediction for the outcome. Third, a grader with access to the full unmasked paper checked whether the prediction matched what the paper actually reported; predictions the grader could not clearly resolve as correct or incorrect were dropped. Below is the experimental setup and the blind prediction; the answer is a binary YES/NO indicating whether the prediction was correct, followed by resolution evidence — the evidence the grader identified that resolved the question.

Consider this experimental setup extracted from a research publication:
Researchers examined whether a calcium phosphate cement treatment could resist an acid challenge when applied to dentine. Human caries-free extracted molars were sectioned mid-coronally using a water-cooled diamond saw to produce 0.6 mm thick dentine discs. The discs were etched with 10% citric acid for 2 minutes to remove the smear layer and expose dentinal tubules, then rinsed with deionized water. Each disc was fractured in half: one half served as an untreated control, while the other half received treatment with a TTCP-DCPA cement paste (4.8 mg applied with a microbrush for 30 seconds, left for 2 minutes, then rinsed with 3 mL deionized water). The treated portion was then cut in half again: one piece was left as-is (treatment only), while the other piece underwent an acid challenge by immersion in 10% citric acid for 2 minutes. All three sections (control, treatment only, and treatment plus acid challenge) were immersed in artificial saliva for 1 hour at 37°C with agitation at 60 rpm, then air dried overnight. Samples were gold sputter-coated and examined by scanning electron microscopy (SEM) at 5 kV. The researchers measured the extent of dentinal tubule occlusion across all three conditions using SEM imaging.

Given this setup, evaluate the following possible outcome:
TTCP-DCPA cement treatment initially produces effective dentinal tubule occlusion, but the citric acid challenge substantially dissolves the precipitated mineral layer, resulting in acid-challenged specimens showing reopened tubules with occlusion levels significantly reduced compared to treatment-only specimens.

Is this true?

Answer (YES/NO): NO